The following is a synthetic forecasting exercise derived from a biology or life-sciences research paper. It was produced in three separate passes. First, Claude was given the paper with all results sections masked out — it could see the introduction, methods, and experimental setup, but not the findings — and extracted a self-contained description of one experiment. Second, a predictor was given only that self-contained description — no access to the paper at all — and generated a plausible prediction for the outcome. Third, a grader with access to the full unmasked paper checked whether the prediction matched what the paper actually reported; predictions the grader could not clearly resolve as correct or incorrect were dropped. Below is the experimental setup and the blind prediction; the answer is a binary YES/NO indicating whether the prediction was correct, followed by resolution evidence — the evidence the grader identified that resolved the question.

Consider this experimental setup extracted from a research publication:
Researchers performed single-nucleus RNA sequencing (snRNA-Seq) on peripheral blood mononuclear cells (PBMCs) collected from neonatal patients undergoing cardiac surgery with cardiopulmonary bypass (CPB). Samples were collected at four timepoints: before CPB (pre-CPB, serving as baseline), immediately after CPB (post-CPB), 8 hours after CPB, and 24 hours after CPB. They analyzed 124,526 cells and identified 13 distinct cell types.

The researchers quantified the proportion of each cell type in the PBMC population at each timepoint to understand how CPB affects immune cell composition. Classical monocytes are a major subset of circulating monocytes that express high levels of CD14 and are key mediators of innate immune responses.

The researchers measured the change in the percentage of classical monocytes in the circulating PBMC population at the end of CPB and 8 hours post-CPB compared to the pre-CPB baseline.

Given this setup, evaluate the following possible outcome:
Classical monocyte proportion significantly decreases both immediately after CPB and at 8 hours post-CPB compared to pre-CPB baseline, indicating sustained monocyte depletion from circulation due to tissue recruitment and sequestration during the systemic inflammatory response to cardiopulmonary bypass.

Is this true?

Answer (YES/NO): NO